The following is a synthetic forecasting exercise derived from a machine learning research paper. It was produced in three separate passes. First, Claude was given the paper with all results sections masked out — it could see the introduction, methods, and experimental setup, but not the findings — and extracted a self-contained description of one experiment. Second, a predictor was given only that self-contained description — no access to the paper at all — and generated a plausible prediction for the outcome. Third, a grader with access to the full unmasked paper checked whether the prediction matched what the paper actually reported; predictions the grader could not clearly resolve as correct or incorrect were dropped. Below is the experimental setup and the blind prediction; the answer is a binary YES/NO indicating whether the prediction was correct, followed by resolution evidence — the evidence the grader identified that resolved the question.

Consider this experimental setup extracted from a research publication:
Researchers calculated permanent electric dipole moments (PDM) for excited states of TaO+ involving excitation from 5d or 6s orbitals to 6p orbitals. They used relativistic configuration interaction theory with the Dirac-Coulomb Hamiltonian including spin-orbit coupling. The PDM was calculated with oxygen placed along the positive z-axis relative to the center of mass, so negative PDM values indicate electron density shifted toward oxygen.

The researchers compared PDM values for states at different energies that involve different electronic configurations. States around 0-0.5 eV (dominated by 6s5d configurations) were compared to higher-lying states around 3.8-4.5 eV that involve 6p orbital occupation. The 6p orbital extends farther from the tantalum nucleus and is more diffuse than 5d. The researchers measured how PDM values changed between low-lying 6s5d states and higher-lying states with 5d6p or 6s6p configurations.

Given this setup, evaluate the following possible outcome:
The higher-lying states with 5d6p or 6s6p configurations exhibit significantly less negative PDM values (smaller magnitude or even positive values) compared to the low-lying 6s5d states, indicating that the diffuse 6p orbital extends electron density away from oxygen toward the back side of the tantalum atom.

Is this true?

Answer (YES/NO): YES